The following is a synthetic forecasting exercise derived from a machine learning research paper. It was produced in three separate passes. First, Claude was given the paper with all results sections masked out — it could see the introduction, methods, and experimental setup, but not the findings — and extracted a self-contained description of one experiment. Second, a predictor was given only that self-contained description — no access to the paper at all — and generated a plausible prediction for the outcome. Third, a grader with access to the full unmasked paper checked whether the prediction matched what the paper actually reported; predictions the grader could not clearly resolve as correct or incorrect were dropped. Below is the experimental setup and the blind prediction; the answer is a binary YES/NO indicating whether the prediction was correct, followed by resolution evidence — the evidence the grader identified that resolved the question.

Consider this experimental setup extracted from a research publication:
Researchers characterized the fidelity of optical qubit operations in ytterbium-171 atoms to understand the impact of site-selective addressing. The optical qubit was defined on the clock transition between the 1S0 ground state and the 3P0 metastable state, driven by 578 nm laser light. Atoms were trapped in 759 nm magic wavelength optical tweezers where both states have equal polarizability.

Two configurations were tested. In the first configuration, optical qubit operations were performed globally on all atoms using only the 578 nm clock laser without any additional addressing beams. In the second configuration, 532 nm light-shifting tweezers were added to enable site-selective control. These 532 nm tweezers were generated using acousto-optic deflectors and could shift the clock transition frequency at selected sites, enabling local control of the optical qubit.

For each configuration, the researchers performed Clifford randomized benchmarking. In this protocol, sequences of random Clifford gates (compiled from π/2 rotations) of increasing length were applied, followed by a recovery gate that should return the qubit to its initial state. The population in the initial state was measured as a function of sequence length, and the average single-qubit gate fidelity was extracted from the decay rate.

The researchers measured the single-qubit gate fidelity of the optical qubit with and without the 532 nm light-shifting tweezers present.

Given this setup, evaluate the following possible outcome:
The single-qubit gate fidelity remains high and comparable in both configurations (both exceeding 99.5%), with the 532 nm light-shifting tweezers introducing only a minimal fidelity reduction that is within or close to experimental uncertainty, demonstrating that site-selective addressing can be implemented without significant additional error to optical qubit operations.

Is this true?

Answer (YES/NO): NO